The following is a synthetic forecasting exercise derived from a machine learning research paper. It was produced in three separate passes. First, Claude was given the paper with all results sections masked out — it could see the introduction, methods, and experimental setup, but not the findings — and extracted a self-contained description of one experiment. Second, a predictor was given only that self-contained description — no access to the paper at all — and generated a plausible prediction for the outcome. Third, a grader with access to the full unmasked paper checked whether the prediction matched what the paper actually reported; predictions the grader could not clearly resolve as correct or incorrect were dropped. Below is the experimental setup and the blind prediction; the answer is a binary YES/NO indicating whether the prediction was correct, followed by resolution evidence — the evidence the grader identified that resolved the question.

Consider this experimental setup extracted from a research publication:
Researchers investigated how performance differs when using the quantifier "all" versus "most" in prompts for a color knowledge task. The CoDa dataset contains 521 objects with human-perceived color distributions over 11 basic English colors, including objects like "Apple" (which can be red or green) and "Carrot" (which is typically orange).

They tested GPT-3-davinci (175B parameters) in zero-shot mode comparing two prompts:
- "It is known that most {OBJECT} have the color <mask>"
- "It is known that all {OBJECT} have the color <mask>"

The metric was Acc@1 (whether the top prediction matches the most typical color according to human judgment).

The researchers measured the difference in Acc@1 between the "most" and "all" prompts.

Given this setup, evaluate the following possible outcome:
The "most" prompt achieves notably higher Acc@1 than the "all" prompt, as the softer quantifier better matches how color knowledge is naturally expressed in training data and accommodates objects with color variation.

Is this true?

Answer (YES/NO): YES